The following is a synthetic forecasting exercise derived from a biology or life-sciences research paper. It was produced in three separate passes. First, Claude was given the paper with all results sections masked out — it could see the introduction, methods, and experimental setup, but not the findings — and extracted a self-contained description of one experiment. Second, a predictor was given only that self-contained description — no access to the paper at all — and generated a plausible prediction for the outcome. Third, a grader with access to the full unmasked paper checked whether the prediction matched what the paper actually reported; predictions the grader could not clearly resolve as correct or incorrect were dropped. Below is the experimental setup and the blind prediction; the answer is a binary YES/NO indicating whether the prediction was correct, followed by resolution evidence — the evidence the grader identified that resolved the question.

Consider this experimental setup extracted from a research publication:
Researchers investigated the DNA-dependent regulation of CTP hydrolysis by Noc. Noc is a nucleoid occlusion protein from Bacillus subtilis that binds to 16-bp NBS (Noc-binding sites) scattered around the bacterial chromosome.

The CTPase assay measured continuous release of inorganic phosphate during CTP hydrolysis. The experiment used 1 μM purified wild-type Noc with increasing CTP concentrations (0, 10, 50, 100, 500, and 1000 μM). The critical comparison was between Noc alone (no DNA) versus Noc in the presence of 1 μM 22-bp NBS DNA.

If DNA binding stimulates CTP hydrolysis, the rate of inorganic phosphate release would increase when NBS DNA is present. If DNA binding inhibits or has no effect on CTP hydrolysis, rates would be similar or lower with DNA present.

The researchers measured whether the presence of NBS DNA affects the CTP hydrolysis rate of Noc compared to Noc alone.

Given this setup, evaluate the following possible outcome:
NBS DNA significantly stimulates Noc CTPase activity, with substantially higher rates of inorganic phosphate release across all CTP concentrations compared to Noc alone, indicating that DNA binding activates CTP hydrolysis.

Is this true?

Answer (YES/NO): YES